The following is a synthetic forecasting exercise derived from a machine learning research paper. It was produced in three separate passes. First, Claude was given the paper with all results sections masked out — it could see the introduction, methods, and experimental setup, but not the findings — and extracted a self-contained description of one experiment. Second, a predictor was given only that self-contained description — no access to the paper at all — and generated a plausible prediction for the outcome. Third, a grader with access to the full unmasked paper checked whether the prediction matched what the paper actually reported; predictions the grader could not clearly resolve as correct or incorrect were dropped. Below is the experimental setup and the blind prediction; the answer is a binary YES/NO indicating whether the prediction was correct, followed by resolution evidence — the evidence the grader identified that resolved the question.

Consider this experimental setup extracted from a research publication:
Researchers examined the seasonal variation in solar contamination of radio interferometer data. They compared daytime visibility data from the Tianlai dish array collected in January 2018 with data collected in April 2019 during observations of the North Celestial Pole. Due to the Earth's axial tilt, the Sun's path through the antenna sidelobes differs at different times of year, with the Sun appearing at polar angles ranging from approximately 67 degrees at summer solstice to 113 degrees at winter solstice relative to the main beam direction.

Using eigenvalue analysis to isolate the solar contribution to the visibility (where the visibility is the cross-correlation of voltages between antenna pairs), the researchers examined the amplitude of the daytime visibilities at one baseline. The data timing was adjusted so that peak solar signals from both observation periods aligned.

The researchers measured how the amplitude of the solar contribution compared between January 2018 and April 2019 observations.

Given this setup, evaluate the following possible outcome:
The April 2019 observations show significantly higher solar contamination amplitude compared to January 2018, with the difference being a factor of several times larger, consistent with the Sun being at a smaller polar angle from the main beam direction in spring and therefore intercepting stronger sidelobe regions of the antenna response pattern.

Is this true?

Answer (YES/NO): NO